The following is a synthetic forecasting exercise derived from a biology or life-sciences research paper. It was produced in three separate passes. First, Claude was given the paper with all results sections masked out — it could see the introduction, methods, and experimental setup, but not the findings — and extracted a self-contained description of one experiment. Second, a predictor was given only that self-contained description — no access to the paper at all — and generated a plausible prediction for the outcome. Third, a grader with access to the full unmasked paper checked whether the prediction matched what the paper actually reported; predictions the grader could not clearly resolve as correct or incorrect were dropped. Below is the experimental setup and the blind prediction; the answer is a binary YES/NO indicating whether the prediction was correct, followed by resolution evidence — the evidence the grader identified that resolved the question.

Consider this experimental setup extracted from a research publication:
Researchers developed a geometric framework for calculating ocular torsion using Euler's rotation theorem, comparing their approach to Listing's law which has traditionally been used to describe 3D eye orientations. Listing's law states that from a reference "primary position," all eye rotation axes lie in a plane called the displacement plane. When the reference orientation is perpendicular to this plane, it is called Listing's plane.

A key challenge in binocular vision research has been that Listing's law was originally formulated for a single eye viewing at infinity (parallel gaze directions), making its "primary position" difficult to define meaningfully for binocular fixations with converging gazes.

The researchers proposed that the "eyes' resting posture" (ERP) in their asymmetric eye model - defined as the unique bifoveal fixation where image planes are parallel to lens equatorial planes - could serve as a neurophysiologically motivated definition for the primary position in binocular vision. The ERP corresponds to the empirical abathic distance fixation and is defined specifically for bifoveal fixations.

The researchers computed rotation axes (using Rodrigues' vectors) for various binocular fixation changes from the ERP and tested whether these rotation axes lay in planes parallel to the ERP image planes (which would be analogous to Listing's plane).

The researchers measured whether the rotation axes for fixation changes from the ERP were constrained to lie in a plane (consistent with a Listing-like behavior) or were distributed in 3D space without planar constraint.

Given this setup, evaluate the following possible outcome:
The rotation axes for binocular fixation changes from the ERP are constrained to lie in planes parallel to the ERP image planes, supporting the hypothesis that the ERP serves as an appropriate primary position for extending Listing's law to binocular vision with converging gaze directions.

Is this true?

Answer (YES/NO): YES